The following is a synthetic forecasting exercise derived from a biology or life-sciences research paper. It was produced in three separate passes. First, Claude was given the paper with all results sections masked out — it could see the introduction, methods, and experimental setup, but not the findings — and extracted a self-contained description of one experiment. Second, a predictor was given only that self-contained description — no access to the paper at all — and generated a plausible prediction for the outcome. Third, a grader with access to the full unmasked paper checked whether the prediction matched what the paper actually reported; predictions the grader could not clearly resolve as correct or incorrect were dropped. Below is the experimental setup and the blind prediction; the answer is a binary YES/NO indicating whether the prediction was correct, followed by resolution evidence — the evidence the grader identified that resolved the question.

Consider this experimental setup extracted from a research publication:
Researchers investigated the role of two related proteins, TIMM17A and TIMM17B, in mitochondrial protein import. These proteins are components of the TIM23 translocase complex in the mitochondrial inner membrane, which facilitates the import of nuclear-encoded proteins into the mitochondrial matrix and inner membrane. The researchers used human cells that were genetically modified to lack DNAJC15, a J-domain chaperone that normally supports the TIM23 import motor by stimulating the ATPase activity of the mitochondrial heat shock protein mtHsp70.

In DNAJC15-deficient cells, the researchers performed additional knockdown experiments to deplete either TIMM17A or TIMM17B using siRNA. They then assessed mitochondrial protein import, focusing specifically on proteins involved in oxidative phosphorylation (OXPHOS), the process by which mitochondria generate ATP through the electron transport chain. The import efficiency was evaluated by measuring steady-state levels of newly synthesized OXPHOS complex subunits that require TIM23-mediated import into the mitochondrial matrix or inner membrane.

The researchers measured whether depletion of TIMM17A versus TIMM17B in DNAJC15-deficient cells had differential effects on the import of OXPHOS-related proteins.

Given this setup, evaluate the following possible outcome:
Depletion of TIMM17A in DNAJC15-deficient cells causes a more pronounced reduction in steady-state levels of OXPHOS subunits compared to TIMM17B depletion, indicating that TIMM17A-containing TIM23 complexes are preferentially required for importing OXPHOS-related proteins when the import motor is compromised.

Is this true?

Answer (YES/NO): YES